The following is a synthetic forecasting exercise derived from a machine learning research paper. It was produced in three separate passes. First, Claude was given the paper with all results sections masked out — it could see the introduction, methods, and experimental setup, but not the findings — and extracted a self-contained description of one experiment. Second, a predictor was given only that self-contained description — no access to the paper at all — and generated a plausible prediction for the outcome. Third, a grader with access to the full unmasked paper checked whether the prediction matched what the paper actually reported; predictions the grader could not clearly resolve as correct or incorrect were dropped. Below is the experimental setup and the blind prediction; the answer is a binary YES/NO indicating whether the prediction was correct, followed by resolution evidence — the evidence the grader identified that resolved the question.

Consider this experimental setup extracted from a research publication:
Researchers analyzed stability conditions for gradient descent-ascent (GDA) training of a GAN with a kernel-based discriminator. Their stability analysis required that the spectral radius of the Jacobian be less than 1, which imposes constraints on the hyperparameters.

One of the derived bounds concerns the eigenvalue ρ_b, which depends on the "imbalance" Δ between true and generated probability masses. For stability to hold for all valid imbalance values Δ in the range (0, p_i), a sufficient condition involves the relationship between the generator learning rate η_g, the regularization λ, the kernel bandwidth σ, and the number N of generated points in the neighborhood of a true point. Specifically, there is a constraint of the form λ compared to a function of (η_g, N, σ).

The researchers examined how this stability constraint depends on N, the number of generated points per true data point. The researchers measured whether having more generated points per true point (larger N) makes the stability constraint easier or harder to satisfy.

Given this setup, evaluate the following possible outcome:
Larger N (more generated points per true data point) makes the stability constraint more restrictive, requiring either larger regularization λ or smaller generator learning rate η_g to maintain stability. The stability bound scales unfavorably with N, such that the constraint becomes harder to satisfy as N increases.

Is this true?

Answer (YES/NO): NO